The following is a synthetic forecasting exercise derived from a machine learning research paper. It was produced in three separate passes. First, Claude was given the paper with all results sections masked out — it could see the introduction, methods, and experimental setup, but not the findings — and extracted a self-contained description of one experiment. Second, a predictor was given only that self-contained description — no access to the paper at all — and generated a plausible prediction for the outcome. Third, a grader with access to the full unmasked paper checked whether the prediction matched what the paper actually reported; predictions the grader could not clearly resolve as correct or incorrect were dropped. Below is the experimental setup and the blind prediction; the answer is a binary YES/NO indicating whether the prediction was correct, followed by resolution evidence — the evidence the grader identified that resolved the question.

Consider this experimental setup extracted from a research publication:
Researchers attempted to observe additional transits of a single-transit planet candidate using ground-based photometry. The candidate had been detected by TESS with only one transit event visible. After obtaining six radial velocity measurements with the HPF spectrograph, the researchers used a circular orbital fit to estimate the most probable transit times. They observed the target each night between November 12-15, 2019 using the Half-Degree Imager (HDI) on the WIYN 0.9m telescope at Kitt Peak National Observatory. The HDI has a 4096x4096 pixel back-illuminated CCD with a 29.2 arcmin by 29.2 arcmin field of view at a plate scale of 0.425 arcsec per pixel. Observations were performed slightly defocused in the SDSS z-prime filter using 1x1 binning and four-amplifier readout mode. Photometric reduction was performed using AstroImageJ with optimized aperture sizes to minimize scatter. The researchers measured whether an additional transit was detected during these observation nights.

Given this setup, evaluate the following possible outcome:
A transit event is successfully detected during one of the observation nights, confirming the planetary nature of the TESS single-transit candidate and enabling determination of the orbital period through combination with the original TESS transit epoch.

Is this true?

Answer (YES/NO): NO